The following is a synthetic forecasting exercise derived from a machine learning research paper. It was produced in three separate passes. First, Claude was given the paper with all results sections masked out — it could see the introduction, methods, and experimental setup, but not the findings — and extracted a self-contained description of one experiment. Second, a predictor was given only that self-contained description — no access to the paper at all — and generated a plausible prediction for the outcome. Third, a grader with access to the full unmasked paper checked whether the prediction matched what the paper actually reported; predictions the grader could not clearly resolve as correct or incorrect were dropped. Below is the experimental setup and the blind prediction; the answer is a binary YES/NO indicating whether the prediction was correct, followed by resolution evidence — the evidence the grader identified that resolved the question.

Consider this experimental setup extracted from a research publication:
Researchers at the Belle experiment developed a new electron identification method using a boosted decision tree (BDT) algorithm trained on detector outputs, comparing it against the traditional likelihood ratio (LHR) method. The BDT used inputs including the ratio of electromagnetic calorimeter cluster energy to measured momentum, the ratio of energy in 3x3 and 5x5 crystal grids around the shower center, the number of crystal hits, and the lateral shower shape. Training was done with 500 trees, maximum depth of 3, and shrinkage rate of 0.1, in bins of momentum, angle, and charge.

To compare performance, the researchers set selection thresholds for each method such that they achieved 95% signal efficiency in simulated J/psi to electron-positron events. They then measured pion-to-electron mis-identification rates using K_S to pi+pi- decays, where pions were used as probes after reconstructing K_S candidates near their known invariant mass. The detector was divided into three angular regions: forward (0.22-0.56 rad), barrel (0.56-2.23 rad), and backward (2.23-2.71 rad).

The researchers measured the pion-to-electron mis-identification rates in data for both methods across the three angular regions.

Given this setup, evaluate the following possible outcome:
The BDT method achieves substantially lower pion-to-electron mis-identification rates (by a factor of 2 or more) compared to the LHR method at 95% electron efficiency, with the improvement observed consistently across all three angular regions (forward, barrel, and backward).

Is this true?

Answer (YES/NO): NO